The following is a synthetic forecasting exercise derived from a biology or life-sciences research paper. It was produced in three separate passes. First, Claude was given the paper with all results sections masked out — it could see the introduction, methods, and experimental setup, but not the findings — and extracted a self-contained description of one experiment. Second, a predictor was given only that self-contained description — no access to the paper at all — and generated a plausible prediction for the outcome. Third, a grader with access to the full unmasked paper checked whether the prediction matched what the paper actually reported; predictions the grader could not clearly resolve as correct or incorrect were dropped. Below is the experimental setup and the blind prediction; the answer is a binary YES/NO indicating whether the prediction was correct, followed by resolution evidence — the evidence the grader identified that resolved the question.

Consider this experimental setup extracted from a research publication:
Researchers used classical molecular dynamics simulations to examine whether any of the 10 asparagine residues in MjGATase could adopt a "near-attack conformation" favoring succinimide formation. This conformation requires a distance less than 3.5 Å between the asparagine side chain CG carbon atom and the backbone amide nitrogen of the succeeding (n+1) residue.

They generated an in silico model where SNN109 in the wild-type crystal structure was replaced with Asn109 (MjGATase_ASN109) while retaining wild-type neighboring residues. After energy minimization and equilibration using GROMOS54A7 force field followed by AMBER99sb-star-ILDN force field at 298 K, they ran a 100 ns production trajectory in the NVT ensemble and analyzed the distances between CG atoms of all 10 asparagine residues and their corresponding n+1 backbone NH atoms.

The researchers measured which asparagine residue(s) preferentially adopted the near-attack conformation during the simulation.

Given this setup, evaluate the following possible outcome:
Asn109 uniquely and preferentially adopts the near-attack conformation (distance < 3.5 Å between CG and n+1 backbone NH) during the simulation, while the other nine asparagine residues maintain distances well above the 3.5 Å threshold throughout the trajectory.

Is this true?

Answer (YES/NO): YES